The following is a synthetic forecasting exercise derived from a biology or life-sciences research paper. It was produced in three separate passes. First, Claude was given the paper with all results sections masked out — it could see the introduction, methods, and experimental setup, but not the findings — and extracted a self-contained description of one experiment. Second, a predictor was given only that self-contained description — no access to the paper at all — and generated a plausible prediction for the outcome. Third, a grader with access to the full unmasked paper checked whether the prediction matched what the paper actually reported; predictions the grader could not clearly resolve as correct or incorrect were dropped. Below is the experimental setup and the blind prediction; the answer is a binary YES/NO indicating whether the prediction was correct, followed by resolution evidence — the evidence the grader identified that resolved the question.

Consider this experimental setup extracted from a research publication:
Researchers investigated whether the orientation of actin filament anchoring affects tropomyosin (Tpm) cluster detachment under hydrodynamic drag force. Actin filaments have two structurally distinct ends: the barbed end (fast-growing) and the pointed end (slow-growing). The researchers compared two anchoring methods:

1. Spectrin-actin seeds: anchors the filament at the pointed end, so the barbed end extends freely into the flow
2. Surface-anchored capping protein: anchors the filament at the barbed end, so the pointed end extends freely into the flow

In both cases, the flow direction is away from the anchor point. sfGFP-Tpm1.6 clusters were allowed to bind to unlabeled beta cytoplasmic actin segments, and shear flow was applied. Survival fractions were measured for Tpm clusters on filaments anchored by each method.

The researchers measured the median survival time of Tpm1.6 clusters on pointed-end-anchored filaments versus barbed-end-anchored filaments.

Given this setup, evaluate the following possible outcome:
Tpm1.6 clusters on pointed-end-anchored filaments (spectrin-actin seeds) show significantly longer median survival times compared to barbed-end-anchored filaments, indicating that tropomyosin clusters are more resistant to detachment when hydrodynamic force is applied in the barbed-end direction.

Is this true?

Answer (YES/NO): NO